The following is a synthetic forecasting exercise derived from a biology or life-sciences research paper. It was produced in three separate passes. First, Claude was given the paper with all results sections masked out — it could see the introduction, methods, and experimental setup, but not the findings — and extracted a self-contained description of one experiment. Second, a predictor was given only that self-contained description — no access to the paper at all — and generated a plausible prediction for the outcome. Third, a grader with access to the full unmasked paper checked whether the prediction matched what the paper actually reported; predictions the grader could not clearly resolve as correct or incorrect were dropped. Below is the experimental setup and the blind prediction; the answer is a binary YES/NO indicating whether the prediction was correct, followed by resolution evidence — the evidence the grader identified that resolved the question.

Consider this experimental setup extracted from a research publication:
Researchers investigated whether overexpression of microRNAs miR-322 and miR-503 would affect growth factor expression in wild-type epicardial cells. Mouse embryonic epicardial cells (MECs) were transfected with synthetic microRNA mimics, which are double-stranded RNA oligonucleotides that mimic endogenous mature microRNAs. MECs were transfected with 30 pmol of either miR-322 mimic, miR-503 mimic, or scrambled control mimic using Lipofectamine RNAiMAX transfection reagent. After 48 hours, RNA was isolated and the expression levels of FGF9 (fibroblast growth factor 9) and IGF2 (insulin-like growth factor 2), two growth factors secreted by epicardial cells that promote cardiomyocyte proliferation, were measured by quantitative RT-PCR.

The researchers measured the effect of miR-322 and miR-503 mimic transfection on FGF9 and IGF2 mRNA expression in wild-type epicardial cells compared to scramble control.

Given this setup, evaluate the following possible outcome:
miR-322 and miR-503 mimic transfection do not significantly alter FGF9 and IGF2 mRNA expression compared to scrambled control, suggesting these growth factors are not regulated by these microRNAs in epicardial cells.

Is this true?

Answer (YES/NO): NO